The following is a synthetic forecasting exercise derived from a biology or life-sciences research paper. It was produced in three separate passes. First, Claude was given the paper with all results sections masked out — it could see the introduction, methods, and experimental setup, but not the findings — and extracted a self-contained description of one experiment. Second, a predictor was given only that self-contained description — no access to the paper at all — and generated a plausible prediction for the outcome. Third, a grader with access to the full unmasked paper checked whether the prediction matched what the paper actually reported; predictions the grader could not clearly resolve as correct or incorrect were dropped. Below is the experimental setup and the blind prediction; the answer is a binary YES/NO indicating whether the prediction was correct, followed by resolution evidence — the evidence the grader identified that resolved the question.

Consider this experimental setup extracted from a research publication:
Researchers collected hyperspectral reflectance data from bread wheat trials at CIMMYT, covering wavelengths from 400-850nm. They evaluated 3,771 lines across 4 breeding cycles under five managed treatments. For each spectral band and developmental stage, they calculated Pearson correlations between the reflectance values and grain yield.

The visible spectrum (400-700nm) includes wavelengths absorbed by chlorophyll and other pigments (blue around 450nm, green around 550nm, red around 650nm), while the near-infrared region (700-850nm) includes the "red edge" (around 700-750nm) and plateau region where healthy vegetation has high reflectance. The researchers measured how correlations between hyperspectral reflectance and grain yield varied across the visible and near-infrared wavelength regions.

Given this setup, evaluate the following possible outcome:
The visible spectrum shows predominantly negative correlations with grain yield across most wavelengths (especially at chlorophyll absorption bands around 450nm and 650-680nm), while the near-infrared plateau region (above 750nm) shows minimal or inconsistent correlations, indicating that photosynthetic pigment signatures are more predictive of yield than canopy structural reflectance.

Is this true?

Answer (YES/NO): NO